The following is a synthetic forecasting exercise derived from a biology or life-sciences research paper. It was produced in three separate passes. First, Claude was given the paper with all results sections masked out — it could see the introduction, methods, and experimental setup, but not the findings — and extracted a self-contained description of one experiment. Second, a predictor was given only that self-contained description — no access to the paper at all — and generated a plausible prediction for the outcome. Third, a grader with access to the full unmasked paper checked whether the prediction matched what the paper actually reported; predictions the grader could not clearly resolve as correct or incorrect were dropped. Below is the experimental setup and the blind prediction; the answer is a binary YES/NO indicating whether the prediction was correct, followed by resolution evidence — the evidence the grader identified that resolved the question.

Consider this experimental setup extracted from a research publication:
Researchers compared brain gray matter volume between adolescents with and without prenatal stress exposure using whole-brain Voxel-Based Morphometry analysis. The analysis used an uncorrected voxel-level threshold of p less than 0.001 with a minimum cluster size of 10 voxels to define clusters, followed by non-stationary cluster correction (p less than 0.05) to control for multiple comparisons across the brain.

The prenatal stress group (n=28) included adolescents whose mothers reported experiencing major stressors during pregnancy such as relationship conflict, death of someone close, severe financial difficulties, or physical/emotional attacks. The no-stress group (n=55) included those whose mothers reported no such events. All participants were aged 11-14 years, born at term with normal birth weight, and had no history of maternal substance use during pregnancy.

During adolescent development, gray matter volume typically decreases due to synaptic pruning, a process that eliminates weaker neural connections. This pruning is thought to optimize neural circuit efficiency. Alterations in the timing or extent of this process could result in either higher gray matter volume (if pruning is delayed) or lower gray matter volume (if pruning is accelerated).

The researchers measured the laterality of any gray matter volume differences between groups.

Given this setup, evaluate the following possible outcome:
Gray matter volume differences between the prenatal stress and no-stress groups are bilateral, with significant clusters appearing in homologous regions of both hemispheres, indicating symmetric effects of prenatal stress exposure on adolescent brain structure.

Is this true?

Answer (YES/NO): NO